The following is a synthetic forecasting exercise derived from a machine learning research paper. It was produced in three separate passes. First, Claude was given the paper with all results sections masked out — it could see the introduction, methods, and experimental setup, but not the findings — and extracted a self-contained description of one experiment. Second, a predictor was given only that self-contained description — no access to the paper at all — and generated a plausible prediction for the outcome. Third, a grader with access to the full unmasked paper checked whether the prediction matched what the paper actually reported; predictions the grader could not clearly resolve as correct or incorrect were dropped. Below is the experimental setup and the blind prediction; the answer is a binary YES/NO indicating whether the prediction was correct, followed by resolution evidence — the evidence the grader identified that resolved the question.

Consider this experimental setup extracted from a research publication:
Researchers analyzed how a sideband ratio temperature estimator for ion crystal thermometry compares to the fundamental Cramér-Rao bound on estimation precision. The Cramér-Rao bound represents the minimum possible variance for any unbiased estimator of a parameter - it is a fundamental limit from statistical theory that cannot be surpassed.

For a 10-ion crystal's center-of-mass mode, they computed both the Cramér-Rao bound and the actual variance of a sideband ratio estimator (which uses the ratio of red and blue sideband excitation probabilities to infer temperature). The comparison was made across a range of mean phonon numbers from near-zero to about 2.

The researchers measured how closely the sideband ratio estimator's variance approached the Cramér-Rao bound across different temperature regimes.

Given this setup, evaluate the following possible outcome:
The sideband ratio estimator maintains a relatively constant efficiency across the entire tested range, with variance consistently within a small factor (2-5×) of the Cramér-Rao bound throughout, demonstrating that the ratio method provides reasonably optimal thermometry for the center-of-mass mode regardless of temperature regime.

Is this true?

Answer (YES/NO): NO